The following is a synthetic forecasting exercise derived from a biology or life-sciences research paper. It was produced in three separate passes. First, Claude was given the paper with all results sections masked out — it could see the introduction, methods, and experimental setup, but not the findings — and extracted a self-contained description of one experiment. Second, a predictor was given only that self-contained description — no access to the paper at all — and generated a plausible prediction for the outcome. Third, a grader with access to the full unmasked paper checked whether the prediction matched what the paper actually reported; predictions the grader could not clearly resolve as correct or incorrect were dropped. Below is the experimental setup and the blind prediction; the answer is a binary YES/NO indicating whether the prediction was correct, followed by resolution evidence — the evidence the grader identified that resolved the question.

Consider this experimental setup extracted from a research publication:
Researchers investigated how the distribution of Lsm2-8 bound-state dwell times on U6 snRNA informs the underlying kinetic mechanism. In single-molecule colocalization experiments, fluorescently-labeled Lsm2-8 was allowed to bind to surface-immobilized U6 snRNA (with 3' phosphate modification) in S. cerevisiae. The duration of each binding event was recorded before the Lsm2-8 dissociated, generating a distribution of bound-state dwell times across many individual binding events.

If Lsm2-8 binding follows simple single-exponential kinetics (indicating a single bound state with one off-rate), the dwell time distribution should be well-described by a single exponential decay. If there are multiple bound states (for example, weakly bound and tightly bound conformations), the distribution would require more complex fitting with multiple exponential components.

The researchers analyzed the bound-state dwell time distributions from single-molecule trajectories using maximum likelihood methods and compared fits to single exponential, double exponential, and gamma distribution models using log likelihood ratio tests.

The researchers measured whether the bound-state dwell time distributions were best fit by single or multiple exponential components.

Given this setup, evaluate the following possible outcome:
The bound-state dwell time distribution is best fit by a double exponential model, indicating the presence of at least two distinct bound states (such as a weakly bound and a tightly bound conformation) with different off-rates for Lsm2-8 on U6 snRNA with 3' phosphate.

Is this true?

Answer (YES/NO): YES